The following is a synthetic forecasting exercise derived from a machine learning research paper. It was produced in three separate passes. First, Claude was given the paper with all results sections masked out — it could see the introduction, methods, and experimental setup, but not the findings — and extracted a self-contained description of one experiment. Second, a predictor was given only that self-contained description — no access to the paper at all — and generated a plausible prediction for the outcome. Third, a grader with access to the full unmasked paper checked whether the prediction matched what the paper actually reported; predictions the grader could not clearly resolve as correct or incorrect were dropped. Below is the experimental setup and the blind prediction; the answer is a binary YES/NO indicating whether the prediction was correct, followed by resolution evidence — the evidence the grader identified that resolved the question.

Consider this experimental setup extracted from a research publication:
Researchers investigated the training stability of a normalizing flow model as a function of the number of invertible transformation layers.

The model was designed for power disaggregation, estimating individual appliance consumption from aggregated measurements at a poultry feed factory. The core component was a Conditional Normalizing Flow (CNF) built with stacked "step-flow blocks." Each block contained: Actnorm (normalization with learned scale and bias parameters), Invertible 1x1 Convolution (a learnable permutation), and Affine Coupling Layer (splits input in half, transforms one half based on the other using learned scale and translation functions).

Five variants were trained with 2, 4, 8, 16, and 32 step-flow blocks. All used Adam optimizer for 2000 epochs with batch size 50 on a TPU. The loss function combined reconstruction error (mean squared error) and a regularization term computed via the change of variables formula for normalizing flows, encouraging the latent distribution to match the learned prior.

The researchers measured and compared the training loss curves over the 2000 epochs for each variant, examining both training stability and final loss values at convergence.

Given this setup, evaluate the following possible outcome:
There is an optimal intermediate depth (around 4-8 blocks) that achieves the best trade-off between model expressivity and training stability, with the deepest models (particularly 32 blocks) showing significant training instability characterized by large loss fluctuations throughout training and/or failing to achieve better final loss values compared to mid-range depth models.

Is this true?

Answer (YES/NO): YES